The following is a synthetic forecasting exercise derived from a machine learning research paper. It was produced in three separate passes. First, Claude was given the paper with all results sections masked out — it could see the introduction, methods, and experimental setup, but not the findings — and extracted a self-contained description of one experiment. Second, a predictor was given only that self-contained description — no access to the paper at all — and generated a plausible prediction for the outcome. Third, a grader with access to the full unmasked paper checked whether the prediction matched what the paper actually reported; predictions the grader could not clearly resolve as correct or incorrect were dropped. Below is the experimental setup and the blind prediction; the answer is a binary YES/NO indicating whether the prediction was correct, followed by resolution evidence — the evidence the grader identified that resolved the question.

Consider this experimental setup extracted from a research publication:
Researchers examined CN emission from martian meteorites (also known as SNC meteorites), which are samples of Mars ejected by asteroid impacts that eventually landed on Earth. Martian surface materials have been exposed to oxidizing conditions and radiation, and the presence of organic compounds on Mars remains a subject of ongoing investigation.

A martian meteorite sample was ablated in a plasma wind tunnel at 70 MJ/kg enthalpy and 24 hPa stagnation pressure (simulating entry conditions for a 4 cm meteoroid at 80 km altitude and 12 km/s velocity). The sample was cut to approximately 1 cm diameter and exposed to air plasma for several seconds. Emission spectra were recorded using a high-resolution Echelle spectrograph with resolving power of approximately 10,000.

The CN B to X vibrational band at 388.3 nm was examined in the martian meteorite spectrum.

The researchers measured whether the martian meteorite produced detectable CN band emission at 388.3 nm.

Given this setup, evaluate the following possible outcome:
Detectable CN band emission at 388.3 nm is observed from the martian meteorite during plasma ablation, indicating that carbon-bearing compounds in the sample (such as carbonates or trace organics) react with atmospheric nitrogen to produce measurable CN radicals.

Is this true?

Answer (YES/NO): NO